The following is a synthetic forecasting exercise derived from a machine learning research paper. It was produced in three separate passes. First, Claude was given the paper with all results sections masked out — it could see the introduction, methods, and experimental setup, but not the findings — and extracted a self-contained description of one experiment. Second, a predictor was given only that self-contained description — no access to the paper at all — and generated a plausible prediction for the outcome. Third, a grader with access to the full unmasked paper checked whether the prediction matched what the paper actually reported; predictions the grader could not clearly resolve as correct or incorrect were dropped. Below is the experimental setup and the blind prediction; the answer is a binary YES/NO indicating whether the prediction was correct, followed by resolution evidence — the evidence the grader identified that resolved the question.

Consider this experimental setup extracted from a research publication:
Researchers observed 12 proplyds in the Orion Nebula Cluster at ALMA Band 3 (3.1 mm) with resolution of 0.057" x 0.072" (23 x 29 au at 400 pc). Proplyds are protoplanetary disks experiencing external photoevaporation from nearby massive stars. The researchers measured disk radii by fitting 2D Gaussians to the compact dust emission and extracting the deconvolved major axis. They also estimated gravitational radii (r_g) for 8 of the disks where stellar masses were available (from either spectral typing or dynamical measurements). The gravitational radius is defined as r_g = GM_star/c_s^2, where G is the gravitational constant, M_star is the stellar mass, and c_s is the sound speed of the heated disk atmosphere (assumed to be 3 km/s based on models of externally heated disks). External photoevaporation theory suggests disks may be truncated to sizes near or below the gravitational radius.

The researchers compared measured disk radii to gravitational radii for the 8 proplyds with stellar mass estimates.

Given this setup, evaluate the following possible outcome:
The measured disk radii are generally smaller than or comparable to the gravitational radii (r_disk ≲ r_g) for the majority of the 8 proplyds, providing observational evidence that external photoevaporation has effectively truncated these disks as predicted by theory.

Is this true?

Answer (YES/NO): YES